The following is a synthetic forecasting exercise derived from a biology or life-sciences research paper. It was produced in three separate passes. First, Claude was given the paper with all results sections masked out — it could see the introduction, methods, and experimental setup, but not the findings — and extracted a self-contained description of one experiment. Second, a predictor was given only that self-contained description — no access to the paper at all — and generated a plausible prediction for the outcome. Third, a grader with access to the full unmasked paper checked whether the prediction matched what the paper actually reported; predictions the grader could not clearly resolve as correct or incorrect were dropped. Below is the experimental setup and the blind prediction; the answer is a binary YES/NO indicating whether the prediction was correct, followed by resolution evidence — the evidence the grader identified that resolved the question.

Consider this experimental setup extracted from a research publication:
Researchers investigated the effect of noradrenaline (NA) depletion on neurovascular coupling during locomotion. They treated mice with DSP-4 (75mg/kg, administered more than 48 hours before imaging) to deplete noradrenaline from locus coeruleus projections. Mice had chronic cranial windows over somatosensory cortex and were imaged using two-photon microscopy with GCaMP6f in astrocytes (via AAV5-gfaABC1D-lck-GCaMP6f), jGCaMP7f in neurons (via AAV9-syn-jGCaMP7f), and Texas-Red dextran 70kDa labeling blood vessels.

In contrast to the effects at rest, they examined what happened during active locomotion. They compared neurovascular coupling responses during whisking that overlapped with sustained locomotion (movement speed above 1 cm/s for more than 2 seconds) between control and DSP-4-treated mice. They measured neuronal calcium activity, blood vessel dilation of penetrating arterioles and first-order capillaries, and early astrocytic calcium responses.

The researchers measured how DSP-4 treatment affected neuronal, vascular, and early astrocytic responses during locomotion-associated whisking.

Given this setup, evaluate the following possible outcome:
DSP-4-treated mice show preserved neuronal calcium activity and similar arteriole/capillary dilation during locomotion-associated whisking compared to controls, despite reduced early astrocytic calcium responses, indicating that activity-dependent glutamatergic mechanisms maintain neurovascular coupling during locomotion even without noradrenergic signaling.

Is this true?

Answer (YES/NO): NO